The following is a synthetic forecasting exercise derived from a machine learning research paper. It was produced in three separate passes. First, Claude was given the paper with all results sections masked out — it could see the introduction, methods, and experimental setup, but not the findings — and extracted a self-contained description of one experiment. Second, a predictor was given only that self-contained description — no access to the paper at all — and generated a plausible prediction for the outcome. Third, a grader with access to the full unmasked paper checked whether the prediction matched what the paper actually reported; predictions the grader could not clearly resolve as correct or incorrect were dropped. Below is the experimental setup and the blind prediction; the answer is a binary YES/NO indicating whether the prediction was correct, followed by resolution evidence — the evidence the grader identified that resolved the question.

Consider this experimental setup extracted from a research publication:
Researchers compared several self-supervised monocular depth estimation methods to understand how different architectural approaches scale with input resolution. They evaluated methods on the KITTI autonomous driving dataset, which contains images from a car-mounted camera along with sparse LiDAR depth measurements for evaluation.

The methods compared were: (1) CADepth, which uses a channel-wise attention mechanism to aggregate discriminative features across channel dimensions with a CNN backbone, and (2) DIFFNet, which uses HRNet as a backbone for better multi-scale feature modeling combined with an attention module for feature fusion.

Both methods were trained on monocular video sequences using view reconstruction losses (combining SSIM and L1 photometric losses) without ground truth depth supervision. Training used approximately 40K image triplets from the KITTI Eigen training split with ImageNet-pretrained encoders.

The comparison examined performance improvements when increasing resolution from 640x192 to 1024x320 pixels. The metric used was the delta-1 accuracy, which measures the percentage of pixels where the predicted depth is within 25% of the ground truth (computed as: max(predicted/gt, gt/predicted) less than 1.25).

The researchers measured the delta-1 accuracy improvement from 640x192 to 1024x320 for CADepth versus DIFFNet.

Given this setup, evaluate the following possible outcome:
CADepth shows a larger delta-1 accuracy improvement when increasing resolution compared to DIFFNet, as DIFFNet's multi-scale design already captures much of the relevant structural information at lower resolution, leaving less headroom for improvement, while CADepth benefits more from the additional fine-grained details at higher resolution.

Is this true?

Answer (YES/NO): NO